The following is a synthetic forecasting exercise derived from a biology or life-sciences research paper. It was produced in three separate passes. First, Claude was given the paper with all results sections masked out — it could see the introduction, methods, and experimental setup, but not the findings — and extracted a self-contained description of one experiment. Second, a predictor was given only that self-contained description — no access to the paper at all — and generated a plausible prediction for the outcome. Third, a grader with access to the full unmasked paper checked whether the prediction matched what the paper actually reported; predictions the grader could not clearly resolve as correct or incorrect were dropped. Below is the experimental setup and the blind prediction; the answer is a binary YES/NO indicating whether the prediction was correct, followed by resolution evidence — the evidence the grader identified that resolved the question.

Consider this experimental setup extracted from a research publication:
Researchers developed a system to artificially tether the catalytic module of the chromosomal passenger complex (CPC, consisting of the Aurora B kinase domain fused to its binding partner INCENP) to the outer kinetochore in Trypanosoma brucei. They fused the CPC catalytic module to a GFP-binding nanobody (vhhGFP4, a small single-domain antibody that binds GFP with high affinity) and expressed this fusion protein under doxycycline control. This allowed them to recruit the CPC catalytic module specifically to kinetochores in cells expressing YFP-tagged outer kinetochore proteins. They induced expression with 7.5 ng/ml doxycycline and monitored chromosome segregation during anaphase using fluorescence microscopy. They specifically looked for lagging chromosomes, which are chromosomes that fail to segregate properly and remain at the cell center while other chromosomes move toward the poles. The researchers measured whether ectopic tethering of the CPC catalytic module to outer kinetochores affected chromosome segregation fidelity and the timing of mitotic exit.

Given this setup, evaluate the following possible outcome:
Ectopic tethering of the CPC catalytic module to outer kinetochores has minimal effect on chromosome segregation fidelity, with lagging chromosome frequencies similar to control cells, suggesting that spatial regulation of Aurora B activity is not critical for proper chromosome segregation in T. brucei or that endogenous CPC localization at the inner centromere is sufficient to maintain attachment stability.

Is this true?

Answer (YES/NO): NO